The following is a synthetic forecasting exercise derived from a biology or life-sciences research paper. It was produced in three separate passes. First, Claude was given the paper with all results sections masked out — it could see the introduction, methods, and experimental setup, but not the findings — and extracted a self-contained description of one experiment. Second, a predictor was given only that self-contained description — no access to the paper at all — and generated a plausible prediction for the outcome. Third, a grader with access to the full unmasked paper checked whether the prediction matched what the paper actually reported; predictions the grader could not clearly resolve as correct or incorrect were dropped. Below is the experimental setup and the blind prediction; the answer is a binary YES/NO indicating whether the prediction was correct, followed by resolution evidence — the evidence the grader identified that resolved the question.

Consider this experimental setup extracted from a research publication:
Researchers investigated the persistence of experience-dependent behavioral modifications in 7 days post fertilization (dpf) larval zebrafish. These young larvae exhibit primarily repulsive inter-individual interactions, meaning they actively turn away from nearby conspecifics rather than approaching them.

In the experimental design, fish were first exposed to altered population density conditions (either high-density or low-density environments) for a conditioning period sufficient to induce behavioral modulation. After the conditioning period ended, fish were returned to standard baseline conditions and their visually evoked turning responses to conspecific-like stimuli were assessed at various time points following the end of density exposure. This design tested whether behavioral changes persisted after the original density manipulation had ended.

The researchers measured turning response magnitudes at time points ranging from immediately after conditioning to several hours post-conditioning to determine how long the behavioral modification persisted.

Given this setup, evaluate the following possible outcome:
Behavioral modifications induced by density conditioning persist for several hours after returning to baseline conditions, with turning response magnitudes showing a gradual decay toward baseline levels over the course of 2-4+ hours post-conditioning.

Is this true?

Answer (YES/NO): NO